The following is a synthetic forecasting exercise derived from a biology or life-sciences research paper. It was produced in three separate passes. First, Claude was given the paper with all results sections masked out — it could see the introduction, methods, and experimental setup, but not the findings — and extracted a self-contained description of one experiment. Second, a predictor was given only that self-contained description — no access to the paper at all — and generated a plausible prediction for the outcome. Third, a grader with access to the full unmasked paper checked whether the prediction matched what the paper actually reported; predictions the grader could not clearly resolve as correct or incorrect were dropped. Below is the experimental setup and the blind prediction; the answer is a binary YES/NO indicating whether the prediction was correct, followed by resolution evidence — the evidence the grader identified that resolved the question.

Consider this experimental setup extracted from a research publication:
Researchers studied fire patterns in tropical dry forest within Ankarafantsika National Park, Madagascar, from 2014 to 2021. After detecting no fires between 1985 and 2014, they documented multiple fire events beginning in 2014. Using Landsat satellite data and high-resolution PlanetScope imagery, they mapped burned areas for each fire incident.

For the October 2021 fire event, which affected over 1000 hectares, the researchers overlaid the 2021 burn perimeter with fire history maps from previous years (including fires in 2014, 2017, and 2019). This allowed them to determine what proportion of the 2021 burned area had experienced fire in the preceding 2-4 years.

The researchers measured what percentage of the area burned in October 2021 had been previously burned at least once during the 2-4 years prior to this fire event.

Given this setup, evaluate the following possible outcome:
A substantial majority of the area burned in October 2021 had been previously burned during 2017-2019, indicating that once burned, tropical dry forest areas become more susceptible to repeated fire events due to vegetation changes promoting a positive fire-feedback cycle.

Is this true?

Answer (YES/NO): NO